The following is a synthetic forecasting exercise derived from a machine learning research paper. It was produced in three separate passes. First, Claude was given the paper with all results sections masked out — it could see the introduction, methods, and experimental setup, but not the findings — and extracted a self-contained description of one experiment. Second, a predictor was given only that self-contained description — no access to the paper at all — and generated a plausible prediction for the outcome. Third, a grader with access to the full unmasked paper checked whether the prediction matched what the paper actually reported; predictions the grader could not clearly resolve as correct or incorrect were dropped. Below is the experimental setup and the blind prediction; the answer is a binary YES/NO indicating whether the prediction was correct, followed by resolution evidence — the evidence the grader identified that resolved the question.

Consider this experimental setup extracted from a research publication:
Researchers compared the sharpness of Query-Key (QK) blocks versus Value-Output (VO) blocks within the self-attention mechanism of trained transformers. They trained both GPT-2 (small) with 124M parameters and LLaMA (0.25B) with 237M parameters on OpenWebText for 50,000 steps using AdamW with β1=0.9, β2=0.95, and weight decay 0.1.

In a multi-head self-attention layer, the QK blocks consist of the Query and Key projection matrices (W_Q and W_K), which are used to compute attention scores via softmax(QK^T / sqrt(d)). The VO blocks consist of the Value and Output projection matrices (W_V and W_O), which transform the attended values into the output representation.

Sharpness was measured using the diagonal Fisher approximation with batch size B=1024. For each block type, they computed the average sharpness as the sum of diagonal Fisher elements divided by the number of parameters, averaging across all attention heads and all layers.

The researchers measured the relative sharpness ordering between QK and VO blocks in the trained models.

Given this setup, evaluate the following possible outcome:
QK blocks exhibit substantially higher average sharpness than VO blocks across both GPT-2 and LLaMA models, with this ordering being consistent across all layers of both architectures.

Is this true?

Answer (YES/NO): NO